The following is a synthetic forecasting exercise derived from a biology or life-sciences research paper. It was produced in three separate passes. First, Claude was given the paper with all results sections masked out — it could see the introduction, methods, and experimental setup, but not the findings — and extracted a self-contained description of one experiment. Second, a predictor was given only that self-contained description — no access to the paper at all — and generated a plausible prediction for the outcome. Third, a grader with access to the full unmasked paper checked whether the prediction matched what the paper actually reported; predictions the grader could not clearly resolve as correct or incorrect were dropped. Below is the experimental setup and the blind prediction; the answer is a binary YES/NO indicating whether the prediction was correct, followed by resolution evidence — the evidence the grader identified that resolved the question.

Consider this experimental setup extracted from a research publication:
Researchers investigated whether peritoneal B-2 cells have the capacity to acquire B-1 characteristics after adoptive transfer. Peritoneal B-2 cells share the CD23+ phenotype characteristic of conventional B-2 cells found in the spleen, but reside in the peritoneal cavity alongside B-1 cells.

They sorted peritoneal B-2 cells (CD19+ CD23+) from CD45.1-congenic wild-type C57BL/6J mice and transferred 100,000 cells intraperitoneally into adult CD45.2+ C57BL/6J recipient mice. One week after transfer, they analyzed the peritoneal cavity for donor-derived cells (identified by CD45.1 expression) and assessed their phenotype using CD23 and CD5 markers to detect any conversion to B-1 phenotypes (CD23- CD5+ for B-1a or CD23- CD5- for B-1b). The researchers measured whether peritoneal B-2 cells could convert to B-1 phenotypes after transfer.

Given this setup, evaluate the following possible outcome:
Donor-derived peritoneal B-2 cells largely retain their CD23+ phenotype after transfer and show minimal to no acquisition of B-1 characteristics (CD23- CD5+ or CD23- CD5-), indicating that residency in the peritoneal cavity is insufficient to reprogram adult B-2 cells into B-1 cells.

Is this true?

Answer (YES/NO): NO